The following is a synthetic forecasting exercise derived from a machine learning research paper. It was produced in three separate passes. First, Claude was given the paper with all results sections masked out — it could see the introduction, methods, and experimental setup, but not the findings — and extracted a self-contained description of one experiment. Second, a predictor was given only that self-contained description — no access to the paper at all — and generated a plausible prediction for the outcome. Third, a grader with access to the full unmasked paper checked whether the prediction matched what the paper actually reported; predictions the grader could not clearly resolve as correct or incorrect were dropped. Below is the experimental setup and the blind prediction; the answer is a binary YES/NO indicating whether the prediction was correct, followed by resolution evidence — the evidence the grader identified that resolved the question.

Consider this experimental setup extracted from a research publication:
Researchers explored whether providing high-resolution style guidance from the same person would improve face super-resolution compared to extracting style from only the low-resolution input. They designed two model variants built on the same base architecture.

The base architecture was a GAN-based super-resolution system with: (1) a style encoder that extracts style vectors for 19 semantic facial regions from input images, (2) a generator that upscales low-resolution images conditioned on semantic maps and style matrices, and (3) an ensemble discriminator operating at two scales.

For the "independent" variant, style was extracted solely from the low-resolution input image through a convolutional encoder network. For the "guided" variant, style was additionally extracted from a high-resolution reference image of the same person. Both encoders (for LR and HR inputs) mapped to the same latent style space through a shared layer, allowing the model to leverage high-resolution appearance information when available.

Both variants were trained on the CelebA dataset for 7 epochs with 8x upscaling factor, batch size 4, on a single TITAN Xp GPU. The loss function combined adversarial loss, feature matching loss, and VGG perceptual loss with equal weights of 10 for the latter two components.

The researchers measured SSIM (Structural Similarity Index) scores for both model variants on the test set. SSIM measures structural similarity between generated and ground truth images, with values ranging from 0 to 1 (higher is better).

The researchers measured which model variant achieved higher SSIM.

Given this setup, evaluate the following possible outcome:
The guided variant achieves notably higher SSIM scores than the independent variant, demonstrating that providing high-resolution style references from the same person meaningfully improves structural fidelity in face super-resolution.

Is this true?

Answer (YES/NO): NO